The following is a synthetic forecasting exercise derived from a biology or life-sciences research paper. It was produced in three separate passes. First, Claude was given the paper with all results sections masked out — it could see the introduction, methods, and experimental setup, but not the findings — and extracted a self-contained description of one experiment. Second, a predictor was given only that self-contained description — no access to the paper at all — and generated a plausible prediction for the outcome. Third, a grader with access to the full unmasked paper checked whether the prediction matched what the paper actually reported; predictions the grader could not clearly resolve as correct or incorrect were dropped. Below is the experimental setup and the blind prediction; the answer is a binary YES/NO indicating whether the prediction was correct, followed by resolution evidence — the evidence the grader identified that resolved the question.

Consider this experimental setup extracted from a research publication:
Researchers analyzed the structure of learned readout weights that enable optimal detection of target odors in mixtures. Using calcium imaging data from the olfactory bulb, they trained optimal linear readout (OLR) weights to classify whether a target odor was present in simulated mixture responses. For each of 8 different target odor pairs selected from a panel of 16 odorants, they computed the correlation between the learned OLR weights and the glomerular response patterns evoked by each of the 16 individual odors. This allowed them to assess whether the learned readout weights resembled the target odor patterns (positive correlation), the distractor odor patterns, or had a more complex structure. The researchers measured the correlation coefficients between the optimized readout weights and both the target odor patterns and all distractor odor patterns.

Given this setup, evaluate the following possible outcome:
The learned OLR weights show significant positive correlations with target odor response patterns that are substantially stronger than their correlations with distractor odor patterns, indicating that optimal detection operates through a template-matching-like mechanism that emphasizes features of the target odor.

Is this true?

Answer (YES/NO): NO